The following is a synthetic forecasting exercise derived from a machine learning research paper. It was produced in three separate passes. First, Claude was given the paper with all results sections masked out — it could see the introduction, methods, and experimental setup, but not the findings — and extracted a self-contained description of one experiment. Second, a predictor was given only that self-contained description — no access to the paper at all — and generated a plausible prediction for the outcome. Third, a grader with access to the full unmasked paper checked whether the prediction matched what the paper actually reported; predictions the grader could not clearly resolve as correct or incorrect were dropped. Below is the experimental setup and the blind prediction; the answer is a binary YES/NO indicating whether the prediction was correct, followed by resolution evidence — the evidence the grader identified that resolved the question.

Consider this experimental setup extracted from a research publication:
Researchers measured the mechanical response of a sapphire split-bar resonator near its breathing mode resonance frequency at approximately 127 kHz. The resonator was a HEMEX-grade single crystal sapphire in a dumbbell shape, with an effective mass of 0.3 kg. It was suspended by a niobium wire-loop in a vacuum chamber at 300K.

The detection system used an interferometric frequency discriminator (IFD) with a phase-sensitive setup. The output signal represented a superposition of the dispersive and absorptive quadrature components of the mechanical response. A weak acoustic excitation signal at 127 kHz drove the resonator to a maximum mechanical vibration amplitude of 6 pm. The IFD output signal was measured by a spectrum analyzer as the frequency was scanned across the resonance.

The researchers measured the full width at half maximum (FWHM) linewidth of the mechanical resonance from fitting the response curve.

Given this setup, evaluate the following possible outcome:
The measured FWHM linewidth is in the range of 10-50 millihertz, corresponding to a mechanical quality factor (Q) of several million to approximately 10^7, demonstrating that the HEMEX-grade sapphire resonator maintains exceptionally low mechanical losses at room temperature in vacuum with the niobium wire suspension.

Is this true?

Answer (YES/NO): NO